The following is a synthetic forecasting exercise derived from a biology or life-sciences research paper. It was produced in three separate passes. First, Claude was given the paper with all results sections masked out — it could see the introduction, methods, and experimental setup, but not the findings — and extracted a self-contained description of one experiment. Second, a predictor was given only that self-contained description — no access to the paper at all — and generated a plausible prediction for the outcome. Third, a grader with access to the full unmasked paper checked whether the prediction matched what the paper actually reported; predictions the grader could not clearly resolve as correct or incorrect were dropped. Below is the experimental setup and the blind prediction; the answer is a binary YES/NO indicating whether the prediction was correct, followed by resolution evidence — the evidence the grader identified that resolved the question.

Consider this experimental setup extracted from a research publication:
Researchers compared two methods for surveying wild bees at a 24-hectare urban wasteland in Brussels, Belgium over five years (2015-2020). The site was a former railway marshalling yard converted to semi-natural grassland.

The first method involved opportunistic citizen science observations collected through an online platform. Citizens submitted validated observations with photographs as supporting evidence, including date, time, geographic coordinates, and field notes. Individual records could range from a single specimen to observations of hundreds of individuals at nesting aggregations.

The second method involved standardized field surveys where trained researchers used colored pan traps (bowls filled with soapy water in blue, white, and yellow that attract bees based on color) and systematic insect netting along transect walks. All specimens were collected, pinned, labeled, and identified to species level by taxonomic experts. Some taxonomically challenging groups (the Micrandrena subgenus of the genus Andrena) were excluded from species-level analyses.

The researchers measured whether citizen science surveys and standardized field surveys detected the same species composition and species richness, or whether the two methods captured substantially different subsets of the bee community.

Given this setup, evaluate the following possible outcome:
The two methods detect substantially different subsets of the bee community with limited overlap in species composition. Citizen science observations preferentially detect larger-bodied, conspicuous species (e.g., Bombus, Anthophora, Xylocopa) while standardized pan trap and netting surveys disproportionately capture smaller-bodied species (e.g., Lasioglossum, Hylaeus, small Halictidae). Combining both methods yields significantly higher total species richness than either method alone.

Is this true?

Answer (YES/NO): NO